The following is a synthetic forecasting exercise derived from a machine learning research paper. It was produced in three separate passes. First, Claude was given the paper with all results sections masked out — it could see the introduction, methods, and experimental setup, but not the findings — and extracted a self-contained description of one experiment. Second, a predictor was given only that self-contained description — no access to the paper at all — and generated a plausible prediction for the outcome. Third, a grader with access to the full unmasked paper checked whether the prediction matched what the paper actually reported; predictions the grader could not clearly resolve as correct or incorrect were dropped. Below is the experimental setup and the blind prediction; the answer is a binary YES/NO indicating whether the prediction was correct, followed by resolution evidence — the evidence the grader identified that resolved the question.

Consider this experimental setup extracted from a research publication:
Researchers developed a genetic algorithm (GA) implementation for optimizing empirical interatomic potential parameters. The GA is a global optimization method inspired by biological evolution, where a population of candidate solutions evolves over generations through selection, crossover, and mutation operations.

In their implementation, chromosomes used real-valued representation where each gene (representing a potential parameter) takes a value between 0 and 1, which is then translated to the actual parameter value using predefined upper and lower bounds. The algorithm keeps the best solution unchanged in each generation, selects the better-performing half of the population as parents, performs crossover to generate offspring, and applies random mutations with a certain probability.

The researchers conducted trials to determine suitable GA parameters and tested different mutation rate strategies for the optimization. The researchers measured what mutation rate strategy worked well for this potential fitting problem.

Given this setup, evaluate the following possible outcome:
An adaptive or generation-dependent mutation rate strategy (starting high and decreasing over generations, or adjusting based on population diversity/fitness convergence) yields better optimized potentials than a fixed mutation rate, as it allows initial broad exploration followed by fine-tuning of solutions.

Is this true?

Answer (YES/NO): YES